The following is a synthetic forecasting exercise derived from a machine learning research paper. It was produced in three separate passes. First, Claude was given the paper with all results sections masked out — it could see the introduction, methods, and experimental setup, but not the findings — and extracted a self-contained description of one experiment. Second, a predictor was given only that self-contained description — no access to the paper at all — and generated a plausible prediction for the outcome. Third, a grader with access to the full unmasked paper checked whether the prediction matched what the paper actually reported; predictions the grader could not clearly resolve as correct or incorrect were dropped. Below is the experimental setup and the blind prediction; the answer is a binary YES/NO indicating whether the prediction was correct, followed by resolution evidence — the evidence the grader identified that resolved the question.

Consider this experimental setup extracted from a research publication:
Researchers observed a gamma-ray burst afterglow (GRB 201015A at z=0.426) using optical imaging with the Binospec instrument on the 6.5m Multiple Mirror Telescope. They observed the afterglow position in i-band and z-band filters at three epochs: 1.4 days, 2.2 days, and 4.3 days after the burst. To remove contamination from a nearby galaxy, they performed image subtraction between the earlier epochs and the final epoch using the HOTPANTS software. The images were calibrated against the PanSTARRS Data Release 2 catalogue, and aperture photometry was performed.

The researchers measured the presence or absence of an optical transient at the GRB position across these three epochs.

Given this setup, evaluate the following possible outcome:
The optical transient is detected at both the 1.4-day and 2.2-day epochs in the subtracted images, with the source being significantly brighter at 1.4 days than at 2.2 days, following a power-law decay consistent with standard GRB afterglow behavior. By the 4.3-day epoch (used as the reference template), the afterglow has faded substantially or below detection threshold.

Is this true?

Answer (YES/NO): YES